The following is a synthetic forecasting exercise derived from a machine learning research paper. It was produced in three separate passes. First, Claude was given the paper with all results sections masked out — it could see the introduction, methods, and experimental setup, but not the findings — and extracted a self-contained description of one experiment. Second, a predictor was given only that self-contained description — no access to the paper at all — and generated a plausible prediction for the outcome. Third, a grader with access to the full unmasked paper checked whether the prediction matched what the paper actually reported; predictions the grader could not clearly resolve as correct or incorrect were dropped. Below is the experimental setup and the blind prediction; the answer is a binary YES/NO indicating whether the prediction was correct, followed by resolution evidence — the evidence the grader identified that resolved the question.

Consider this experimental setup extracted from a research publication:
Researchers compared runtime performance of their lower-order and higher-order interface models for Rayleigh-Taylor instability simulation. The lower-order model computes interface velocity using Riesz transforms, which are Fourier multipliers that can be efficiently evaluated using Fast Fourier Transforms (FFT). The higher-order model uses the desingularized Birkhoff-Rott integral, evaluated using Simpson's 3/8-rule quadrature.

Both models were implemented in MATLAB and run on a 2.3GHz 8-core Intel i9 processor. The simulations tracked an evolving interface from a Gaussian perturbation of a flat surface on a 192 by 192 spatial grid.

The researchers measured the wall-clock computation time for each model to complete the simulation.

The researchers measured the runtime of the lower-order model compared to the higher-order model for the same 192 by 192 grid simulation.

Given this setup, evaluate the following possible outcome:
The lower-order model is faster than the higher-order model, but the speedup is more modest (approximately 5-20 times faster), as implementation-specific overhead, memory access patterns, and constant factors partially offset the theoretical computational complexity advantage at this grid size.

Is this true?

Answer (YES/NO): NO